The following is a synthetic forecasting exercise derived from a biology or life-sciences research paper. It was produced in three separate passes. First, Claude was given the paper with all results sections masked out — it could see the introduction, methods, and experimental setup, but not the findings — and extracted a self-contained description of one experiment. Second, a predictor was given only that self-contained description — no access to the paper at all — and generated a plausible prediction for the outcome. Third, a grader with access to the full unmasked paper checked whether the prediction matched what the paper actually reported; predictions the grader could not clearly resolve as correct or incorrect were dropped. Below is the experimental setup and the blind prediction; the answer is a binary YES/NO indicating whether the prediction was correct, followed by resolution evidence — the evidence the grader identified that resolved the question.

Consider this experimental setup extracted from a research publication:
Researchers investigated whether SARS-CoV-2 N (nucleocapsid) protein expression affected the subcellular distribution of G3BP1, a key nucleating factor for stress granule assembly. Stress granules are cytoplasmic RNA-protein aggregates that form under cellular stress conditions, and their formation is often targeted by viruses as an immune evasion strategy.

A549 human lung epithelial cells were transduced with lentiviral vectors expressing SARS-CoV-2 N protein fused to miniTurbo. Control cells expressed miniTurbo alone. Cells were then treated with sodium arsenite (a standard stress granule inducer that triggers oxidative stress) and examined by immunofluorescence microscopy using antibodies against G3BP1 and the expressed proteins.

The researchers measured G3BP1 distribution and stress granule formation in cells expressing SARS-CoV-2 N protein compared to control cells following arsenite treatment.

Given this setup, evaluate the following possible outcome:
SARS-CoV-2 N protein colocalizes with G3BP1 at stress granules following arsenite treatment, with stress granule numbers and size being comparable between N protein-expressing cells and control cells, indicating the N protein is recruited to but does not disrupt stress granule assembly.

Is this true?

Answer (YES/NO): NO